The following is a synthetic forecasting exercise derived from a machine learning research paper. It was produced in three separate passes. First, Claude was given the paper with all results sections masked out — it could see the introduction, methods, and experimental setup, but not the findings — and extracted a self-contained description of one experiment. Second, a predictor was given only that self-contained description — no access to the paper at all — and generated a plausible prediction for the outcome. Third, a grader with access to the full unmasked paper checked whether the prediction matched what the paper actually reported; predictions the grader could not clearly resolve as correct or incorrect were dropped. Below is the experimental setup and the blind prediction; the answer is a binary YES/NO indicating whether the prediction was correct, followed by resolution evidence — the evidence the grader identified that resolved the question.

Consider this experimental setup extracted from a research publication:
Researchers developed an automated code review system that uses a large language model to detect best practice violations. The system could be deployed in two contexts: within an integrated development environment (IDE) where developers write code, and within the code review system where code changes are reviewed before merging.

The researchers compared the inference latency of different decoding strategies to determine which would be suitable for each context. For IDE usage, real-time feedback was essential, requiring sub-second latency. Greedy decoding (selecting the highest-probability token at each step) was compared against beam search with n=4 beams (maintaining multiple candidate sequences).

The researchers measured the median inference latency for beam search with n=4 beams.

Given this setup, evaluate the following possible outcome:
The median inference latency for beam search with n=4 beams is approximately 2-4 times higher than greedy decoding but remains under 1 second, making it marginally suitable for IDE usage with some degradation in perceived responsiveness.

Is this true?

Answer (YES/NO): NO